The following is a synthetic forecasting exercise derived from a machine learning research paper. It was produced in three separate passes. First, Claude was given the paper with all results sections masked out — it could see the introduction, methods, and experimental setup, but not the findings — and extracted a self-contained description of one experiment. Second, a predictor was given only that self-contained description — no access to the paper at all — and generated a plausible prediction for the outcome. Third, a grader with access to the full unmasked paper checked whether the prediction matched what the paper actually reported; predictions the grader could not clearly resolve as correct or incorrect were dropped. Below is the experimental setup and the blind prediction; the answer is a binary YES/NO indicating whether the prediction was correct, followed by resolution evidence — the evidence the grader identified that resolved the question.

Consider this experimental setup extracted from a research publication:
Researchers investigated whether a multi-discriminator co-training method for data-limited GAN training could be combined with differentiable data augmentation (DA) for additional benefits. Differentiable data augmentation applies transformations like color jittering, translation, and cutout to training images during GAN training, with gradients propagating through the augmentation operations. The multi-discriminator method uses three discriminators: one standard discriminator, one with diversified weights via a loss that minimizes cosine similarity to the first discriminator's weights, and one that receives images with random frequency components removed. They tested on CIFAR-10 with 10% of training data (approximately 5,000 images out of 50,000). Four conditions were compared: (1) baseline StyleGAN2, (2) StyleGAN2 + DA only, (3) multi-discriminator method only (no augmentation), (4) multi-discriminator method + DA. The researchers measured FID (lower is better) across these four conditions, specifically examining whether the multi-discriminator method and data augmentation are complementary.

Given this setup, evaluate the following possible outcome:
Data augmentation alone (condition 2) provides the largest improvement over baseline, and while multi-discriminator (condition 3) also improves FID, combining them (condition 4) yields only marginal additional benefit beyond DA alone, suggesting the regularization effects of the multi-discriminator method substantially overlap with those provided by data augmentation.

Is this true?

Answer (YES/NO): NO